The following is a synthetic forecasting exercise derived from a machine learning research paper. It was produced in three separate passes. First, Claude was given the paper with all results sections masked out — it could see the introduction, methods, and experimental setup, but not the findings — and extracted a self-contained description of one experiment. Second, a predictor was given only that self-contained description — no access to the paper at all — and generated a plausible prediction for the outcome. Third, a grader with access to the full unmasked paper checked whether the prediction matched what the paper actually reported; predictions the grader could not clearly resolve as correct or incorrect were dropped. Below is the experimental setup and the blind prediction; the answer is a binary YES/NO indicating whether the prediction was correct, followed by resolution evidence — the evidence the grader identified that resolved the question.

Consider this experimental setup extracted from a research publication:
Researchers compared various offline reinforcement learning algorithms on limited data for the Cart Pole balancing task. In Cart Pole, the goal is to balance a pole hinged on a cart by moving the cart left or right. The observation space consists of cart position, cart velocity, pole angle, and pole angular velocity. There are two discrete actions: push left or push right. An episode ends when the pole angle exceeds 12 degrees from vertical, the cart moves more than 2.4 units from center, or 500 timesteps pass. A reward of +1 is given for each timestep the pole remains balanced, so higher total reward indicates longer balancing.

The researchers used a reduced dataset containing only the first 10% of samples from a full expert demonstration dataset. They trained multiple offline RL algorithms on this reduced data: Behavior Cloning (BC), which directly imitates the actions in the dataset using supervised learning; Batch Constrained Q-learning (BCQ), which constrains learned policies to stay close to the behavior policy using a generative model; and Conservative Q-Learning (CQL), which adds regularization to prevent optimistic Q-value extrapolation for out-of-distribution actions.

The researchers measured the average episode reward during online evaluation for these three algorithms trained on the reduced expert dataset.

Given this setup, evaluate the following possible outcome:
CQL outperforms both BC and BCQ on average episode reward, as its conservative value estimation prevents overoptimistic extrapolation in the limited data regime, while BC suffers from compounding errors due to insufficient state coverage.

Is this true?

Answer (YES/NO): NO